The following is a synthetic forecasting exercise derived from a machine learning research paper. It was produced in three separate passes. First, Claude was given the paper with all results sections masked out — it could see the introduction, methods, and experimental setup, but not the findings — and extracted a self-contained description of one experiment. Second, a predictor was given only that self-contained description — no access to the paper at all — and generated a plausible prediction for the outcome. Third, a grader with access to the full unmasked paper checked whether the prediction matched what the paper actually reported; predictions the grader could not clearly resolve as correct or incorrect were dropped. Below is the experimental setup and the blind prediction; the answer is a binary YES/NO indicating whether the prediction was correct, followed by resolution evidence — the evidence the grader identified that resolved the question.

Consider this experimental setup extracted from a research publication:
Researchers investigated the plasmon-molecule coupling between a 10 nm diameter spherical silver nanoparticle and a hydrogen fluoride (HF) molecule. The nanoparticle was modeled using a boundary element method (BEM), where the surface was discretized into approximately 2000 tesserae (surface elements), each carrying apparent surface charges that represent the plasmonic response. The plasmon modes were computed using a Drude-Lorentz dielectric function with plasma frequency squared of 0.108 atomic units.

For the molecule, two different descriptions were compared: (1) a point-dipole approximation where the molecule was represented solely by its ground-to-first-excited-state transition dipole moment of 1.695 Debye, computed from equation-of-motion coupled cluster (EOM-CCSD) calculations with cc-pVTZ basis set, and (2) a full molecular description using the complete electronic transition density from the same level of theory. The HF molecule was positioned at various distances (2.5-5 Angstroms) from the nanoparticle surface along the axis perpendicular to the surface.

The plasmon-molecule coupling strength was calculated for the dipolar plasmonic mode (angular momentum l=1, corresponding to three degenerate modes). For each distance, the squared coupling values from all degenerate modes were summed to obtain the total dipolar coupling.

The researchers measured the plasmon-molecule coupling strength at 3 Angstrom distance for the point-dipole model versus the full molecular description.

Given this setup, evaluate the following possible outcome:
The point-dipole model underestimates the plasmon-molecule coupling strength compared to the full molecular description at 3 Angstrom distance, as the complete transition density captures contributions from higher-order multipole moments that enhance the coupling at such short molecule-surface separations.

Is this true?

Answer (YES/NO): NO